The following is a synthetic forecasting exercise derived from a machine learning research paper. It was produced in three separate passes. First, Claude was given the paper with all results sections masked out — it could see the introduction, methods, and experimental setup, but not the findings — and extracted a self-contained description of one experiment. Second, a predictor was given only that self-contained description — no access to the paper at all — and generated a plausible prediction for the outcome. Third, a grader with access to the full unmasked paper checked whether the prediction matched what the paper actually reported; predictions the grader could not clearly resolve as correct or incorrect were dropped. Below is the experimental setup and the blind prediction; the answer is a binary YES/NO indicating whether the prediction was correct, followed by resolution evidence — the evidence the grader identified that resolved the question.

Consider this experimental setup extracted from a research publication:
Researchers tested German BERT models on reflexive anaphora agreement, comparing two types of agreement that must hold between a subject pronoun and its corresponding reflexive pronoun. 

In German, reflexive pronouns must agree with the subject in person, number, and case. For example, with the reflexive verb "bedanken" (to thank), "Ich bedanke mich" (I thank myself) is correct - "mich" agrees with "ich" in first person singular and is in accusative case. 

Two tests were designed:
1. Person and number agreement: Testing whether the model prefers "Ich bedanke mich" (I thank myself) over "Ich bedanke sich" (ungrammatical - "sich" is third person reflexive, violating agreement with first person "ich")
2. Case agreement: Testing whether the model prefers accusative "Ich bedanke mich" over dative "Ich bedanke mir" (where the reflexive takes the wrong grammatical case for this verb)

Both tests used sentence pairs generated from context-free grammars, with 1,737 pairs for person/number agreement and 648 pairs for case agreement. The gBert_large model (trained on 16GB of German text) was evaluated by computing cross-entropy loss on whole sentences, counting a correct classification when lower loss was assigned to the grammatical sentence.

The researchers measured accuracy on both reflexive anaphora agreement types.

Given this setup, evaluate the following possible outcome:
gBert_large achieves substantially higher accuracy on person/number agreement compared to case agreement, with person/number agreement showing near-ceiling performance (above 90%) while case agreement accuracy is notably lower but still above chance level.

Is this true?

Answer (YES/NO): NO